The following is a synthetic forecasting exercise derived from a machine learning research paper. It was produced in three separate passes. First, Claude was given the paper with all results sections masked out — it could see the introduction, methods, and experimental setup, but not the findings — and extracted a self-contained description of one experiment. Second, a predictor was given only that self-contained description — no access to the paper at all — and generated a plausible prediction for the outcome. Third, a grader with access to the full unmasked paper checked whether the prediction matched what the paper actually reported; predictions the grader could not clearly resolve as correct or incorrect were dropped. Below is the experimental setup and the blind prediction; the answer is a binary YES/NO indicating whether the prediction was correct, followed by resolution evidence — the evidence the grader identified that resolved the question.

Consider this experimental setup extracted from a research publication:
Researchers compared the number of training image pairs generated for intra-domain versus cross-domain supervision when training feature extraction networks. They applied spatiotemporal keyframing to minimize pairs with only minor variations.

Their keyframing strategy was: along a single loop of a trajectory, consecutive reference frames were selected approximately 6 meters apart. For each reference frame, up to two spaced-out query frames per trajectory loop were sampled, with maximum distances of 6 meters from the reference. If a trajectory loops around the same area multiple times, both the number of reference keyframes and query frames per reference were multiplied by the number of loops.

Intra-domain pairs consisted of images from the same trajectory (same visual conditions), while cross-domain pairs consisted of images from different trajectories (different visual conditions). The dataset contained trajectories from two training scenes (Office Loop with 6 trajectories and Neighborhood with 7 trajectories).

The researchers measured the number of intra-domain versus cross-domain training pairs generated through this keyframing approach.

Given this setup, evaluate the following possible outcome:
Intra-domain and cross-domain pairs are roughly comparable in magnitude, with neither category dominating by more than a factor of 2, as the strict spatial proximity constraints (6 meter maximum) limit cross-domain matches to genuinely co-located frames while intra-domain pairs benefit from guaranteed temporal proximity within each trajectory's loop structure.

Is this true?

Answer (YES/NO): NO